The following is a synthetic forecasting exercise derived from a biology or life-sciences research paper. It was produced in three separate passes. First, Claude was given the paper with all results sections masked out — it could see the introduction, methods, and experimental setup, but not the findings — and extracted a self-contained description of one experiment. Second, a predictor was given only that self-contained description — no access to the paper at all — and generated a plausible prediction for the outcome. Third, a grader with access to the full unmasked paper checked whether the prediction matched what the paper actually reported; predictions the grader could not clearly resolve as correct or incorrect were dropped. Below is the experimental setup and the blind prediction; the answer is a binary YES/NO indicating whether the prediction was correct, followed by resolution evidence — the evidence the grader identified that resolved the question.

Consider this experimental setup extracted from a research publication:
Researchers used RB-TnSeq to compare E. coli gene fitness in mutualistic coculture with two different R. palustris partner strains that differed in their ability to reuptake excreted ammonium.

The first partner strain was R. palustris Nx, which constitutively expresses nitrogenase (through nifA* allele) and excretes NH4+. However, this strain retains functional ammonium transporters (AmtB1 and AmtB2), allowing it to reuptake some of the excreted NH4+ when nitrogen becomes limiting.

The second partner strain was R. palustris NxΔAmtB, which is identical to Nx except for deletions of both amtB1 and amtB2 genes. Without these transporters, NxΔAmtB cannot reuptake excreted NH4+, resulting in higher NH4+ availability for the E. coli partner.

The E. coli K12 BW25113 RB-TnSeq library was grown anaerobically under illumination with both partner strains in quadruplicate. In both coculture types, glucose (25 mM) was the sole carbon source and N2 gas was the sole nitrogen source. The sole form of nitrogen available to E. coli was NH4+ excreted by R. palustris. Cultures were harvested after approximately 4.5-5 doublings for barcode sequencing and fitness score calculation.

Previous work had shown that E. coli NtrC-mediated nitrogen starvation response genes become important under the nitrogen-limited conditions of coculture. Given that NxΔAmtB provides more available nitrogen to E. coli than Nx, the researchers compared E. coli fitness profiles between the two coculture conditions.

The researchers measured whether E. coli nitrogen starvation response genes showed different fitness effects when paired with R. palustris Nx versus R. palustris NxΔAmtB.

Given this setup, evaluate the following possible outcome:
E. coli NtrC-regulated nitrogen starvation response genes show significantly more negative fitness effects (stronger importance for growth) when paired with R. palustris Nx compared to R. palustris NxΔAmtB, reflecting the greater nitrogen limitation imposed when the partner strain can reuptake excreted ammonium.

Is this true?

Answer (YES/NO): YES